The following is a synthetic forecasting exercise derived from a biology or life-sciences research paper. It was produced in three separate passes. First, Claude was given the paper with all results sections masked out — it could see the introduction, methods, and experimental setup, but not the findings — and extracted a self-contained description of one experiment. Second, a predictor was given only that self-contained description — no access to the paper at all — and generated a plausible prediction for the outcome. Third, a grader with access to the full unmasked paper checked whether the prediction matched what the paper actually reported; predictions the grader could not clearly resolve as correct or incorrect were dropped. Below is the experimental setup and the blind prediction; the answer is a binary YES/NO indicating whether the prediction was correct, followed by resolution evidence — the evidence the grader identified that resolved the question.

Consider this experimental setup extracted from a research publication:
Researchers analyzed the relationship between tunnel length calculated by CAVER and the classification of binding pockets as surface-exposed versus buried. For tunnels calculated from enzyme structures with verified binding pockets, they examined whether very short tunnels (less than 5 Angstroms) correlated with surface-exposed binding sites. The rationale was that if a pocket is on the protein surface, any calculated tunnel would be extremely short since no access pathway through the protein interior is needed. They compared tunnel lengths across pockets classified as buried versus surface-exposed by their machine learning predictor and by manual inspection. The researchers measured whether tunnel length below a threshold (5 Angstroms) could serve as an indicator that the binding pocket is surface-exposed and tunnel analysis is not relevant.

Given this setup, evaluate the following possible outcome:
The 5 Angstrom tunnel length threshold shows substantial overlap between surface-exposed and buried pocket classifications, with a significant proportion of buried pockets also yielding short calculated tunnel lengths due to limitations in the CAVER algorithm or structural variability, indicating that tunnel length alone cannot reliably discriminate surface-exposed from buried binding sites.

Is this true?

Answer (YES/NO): NO